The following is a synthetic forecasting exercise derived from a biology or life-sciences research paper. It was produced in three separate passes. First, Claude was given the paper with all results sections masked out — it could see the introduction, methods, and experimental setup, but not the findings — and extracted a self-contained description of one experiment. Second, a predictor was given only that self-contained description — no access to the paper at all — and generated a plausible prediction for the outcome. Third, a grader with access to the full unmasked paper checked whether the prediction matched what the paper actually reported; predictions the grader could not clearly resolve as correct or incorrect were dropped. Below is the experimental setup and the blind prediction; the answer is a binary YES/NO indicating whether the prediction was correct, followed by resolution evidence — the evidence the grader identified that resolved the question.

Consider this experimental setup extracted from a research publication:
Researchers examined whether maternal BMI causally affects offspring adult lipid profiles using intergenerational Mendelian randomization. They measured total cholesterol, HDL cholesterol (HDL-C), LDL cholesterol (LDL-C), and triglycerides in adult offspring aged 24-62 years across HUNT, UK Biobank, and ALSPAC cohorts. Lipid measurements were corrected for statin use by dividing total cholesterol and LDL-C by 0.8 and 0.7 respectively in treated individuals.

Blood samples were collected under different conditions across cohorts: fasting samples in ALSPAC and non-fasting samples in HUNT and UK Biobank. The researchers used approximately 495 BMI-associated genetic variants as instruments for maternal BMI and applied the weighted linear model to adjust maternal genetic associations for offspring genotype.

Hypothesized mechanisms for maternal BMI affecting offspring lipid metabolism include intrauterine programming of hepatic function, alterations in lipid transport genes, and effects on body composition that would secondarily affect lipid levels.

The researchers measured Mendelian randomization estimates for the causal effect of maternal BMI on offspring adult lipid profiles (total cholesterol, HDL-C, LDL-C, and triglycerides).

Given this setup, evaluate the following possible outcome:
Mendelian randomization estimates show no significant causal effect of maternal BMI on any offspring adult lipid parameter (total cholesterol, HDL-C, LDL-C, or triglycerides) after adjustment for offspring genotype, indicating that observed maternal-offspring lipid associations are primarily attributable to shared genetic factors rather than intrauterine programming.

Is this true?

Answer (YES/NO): YES